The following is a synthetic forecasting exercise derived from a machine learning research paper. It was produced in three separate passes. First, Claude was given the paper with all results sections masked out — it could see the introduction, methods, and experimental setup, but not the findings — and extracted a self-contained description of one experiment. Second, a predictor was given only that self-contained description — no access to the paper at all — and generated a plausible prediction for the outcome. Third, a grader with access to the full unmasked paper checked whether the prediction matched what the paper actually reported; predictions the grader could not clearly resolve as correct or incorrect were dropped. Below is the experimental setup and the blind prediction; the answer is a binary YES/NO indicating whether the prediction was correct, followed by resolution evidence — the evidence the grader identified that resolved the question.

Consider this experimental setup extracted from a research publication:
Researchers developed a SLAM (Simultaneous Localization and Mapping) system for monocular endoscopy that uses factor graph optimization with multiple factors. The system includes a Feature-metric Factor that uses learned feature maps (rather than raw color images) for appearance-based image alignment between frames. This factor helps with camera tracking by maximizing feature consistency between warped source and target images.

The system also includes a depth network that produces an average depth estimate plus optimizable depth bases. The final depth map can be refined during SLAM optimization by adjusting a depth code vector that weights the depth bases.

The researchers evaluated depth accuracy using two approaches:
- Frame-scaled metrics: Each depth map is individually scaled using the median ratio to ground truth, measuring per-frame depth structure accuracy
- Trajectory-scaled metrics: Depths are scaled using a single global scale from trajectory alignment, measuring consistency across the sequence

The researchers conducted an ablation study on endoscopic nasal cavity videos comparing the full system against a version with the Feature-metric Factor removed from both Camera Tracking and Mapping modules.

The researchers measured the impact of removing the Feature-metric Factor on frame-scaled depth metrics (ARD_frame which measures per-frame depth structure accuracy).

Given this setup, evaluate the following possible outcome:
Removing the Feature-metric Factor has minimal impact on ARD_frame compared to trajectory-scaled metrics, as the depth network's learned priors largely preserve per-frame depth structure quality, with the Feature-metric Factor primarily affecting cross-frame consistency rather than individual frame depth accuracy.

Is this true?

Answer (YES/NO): YES